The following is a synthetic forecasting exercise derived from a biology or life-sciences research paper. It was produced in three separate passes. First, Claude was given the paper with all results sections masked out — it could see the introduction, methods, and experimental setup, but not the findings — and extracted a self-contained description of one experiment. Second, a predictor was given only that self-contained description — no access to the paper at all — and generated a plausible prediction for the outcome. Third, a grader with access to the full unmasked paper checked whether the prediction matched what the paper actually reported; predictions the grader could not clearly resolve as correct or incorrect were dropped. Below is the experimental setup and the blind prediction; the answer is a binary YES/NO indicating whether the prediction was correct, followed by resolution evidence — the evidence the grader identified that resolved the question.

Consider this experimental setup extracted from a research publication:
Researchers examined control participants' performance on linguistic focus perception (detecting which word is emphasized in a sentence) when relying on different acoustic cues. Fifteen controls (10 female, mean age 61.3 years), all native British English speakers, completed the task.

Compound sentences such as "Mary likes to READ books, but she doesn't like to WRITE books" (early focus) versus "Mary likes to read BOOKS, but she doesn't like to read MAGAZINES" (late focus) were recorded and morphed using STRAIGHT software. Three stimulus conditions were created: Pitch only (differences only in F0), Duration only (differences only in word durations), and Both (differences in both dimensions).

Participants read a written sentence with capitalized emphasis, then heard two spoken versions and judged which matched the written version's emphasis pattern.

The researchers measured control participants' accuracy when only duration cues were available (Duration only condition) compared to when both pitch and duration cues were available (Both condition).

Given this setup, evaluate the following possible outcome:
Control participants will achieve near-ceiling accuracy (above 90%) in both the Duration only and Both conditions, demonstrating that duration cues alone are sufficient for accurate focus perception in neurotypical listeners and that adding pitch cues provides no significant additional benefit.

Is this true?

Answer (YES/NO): NO